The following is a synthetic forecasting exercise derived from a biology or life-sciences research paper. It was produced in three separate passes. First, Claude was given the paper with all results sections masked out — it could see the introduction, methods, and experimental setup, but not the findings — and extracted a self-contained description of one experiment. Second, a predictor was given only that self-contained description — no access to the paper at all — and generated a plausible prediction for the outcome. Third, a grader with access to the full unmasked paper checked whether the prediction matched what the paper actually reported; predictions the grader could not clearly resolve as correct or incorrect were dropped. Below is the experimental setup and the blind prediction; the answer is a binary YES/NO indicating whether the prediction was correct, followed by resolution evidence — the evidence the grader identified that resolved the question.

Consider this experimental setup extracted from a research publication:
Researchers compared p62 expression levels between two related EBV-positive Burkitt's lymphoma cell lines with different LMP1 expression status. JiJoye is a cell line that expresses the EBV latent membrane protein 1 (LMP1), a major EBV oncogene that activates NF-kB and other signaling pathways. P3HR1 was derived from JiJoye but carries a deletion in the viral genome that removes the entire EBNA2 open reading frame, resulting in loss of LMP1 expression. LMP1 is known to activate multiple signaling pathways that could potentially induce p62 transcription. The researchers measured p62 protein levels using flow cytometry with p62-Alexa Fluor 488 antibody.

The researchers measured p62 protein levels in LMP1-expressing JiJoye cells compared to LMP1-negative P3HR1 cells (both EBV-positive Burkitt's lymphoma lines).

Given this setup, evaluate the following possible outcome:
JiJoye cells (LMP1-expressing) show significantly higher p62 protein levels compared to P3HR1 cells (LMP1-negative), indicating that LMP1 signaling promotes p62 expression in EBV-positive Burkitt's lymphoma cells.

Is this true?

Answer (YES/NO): YES